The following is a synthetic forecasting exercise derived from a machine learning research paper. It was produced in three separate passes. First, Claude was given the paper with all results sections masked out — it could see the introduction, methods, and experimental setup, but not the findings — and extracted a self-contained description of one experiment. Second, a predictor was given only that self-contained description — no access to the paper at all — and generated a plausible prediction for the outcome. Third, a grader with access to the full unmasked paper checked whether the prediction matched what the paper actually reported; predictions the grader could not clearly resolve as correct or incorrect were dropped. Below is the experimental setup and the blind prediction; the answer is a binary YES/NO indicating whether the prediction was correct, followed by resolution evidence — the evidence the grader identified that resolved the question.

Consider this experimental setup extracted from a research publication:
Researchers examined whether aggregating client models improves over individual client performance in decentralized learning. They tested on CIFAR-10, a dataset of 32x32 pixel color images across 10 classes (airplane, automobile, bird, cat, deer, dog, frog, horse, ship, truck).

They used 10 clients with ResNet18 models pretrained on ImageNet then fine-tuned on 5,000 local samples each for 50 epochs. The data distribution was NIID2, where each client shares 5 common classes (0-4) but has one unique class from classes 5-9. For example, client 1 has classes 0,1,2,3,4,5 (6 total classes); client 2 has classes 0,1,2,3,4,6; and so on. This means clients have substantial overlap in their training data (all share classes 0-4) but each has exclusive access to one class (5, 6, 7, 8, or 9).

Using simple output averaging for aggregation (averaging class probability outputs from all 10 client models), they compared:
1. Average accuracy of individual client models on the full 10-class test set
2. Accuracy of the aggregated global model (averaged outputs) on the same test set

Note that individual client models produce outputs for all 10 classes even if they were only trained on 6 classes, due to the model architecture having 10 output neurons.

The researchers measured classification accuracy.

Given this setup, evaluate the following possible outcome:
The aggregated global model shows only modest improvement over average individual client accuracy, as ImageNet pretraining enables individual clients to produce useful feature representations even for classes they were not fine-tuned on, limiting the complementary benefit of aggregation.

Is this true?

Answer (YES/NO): NO